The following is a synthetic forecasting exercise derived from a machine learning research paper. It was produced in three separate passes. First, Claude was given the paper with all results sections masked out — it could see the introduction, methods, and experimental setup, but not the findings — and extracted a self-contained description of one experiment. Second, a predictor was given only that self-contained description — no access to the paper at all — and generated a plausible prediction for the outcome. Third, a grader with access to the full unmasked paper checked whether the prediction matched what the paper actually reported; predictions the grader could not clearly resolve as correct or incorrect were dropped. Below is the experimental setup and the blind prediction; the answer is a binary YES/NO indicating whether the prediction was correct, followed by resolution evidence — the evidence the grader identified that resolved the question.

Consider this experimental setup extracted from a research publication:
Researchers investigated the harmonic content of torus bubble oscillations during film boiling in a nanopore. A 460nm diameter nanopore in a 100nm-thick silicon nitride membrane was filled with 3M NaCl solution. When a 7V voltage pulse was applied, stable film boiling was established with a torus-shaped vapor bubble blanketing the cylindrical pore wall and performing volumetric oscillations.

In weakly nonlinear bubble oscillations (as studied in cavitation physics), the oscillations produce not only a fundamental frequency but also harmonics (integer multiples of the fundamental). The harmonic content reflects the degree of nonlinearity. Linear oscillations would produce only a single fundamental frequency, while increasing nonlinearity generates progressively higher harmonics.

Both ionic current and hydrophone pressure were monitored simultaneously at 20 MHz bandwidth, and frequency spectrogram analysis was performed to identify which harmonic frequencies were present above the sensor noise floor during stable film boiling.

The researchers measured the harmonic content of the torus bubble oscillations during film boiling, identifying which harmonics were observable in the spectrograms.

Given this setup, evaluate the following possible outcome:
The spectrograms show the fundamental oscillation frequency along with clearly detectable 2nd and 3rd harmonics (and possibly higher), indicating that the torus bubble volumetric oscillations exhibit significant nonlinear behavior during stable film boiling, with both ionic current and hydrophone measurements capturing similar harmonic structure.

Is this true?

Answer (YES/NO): NO